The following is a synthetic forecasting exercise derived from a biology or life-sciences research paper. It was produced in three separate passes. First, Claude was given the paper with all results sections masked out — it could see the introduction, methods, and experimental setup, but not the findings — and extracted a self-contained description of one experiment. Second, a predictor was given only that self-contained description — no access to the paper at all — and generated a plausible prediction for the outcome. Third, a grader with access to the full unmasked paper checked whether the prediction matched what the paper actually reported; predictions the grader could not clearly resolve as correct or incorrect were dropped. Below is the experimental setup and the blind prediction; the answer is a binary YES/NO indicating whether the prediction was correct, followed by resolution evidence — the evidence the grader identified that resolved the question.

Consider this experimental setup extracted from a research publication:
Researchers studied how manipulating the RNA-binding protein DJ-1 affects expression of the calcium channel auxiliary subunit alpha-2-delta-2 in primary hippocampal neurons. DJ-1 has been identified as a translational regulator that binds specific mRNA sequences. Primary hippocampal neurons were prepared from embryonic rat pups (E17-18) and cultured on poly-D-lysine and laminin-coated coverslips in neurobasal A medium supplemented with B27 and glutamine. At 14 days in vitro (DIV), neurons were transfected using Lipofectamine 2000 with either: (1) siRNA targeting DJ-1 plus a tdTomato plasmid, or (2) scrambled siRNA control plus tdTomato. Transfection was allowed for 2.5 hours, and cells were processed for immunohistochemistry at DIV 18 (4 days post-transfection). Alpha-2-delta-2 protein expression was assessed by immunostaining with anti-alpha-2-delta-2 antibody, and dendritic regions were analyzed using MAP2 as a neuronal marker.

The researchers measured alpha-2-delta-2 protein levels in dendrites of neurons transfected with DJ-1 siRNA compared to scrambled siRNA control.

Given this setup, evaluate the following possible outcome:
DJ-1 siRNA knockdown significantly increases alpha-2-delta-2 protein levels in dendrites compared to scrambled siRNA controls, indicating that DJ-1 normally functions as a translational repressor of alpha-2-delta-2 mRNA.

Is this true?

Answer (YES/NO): YES